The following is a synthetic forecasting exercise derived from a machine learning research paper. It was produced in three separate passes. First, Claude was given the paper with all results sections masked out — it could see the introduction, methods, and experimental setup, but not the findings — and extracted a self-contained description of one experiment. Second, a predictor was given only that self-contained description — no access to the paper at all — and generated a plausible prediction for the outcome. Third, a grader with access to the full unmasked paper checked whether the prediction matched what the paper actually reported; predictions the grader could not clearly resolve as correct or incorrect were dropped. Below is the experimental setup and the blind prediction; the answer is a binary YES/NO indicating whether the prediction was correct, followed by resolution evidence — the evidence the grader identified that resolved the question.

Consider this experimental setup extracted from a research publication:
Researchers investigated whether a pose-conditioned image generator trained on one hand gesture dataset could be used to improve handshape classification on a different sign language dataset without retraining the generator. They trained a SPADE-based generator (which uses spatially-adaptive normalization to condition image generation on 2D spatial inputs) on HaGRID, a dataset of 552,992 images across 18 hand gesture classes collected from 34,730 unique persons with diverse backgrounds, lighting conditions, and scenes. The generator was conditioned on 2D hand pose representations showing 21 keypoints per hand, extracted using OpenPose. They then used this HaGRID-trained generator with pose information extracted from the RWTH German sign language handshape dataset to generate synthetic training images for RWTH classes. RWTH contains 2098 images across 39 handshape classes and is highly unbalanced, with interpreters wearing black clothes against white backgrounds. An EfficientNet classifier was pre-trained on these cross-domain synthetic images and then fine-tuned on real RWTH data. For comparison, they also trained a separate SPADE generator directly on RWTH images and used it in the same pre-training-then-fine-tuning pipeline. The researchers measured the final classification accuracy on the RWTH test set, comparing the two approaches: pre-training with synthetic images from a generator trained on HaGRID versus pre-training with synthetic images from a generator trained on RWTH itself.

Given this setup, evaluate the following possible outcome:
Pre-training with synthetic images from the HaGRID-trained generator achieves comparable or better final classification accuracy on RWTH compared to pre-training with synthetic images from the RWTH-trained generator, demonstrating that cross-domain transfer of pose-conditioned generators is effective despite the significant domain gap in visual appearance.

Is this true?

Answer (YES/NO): YES